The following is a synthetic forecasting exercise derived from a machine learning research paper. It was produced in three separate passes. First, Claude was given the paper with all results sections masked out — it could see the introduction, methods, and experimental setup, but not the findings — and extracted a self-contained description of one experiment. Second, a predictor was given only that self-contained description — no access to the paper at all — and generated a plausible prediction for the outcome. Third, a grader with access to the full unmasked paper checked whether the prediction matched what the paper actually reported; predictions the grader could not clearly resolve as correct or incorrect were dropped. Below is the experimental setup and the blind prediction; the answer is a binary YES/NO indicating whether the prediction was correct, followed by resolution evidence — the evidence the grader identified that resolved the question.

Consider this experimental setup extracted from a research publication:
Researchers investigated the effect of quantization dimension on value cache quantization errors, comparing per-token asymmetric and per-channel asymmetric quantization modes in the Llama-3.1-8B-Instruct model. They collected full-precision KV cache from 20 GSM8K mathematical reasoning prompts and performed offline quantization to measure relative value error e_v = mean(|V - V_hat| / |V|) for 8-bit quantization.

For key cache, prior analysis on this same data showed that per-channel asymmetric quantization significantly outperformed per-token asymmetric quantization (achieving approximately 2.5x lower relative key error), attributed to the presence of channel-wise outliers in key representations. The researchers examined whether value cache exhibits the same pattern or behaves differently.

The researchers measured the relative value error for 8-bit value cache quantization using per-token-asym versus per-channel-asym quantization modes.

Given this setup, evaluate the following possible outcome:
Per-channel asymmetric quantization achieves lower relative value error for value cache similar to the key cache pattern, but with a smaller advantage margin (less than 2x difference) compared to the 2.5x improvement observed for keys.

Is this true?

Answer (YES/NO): NO